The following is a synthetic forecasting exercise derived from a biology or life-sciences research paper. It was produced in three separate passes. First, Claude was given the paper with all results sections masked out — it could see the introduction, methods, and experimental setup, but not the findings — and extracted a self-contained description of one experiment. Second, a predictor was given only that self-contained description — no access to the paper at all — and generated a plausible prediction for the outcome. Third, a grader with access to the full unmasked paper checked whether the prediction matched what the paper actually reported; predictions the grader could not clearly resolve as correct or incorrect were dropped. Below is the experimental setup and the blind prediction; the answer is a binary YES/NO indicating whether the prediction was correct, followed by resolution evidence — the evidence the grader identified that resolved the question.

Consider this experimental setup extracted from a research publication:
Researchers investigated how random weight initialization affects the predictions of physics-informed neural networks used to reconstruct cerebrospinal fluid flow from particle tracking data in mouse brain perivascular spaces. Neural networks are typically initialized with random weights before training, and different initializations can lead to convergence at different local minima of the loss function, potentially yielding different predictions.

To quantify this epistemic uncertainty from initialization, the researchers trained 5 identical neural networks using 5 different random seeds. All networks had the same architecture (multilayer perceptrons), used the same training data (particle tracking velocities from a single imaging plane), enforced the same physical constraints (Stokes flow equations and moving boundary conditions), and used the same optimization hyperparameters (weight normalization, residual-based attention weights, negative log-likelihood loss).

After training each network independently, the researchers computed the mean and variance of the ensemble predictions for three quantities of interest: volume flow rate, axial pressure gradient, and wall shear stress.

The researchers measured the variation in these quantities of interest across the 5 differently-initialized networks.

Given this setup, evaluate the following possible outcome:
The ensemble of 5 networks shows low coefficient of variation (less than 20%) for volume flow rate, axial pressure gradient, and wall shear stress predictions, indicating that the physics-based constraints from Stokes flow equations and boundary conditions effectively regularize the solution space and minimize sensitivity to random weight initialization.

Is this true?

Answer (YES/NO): YES